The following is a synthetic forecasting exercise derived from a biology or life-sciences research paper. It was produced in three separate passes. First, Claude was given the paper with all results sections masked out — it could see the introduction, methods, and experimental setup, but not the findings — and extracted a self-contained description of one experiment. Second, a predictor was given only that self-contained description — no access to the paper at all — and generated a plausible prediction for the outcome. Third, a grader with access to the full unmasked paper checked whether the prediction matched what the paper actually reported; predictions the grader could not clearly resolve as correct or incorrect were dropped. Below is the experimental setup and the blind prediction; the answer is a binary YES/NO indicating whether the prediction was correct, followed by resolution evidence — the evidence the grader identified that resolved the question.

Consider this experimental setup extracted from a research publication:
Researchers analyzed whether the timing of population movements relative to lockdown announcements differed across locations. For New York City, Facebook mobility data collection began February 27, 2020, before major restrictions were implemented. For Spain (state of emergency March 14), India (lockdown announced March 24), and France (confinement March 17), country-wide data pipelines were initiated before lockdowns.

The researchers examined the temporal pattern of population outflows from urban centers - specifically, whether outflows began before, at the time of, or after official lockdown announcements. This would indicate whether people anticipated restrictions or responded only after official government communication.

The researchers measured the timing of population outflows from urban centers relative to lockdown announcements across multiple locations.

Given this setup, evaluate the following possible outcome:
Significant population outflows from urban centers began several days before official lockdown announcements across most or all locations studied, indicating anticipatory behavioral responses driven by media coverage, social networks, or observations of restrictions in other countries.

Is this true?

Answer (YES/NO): NO